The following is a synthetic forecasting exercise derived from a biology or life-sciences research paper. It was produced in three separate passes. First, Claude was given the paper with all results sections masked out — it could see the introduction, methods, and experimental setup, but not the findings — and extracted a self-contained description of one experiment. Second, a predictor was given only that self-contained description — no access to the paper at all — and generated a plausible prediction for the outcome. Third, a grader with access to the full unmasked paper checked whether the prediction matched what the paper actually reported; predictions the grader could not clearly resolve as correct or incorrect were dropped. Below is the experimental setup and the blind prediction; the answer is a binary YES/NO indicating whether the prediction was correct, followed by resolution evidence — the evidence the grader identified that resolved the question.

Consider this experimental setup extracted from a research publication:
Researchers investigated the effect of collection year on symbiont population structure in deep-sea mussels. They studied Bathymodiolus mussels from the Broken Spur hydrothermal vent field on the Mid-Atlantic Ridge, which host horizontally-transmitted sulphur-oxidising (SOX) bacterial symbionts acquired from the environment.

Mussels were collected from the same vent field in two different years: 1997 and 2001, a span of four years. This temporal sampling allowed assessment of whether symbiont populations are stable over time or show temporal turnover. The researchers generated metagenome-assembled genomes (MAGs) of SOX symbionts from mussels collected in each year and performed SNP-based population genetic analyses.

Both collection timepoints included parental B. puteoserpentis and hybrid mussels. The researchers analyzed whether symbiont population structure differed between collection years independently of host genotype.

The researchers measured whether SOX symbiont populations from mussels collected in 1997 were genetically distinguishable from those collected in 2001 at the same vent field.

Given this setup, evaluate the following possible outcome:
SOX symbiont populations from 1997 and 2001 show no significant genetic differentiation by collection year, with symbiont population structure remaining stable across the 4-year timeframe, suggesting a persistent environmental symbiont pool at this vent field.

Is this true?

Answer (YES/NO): YES